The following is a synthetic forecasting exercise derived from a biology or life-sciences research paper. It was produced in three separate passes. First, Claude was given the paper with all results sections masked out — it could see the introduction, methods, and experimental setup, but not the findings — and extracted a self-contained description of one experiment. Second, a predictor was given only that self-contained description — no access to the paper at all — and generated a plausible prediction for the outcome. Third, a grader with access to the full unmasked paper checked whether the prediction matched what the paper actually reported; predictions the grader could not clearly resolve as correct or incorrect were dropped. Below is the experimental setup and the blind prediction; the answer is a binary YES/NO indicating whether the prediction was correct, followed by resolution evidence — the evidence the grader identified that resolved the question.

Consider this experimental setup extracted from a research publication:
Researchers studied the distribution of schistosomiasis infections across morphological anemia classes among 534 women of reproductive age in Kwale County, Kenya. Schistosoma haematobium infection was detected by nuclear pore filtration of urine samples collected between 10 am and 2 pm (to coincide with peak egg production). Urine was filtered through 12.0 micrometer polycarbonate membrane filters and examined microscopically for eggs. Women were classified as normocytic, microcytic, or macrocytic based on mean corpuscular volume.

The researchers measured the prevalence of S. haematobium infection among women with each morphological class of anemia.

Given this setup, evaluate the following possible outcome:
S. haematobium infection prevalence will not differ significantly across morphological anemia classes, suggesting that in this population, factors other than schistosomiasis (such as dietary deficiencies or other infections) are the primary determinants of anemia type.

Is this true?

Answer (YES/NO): YES